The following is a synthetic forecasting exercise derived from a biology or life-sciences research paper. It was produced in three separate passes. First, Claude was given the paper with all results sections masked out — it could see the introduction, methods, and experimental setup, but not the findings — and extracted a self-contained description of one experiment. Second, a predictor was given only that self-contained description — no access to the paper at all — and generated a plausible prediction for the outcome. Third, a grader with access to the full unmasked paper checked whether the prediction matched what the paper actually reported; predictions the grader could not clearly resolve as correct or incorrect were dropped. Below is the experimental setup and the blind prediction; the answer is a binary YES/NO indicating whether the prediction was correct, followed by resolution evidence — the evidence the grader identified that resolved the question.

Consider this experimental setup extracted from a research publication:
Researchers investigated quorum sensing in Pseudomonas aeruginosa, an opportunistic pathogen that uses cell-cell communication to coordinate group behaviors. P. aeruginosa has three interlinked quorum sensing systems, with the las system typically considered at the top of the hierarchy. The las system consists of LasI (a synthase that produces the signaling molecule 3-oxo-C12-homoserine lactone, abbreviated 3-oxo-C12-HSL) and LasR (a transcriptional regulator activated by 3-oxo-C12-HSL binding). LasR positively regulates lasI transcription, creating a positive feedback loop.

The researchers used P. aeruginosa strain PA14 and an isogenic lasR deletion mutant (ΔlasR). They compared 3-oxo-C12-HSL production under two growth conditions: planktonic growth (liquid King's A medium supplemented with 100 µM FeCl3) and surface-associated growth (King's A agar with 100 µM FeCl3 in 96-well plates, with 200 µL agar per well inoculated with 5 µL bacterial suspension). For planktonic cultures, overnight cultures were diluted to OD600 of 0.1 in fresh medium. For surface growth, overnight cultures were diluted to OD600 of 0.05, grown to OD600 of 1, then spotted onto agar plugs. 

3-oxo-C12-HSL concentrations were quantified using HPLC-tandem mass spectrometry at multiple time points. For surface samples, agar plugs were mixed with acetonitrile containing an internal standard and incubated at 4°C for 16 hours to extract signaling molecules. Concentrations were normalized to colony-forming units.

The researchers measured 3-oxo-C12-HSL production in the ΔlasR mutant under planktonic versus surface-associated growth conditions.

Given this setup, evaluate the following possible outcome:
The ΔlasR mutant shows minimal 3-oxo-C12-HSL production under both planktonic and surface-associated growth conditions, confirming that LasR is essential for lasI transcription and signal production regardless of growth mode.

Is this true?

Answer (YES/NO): NO